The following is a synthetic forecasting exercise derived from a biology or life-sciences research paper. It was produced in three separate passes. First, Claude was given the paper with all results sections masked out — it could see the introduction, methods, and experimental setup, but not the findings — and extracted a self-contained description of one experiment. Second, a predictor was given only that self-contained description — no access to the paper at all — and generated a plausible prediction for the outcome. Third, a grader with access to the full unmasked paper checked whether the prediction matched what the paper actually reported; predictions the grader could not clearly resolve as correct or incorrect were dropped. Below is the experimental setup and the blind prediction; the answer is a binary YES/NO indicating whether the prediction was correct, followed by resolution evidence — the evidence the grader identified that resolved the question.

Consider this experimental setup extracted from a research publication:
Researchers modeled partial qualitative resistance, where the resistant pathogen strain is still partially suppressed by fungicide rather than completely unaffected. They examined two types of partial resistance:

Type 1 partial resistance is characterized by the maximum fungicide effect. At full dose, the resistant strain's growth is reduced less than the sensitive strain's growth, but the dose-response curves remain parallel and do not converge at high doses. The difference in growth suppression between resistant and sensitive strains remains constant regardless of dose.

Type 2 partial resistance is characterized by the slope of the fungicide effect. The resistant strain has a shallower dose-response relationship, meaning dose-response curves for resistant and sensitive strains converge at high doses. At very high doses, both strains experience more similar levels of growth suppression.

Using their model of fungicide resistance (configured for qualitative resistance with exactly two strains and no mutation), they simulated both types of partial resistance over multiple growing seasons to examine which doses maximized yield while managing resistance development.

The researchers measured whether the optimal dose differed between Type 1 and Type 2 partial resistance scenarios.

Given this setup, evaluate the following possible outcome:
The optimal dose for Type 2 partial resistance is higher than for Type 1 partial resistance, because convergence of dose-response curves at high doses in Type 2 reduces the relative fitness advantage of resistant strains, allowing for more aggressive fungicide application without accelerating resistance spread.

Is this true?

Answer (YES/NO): NO